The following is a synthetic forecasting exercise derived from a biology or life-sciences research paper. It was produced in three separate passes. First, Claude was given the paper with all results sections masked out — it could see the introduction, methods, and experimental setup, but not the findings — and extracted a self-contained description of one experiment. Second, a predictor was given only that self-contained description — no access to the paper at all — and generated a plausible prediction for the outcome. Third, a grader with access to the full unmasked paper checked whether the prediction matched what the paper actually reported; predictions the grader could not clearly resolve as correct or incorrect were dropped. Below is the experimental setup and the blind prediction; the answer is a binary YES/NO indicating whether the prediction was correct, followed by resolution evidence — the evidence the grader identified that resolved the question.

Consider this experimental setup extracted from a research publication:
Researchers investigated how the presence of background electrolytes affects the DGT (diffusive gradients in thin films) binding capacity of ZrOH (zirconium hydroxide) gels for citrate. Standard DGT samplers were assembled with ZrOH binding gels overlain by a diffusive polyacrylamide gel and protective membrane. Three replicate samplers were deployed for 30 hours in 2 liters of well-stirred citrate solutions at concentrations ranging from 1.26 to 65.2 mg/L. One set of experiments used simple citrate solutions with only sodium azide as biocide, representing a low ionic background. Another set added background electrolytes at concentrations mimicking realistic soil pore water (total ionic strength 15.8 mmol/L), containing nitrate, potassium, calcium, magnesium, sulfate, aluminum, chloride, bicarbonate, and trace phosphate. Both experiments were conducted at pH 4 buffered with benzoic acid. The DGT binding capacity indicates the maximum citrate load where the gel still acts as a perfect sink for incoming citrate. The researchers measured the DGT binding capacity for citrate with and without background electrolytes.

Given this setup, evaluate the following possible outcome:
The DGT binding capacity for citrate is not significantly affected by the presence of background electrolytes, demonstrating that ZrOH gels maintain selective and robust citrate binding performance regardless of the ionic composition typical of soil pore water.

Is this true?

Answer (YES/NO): NO